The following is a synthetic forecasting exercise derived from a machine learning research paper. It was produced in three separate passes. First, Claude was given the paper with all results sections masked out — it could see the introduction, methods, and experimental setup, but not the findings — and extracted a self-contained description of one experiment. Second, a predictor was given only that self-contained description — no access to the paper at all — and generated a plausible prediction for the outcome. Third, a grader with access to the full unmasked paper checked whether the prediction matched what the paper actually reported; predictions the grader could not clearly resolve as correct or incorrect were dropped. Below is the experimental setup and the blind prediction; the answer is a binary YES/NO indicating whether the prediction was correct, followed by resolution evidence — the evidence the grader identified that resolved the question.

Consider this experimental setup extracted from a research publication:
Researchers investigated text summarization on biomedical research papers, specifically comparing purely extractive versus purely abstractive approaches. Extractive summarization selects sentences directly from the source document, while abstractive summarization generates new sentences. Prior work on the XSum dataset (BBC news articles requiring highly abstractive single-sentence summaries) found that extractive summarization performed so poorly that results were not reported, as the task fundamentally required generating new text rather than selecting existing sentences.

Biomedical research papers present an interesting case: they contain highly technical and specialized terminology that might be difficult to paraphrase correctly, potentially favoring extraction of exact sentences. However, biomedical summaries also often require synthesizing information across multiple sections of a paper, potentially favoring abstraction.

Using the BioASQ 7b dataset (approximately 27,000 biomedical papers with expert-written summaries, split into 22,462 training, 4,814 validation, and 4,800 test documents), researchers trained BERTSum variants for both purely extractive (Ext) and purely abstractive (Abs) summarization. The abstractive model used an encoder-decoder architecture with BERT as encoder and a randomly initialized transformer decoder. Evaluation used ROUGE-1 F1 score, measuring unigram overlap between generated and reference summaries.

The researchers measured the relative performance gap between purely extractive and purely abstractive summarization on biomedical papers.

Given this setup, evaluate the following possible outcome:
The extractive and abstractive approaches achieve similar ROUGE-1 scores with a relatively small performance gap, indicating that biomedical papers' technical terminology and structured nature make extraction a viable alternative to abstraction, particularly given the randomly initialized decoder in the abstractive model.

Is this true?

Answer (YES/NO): NO